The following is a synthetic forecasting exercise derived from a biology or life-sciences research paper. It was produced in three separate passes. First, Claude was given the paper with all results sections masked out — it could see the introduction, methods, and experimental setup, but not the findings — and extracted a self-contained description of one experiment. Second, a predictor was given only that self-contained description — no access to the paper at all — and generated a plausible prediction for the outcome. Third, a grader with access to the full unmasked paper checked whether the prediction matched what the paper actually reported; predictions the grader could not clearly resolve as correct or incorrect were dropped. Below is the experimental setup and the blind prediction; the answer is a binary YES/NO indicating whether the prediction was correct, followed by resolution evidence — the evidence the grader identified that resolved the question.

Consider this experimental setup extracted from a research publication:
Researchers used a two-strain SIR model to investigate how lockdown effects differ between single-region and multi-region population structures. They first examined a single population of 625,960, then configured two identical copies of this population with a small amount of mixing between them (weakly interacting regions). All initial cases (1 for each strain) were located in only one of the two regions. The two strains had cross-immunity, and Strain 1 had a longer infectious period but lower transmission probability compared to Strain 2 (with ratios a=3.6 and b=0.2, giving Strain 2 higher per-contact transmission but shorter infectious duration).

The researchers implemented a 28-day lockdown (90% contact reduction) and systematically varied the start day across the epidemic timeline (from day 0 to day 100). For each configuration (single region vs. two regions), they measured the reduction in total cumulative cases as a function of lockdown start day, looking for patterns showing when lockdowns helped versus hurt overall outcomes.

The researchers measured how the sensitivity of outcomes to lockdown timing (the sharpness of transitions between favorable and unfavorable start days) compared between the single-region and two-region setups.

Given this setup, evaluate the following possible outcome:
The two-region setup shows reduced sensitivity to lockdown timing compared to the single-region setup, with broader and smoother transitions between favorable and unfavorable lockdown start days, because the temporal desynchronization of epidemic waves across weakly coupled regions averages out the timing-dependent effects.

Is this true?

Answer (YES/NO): NO